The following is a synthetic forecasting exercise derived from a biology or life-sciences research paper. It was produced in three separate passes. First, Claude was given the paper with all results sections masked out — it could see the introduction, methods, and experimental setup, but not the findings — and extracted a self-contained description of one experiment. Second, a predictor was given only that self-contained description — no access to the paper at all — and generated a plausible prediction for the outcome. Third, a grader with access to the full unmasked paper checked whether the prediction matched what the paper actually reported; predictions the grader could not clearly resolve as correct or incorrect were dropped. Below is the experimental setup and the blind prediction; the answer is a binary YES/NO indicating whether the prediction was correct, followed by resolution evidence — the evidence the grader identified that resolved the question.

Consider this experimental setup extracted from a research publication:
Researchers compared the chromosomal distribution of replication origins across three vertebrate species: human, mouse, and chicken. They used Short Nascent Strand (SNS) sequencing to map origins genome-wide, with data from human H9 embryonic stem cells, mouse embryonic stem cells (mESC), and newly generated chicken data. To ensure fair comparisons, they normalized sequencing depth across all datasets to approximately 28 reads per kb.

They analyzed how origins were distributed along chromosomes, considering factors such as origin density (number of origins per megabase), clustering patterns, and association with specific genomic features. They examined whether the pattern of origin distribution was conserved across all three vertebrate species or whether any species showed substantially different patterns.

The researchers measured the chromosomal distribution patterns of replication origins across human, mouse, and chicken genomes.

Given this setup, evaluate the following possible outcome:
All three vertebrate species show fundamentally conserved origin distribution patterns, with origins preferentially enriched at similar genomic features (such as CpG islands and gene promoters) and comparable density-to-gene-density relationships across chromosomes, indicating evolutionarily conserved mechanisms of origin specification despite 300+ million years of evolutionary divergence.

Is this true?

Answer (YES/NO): NO